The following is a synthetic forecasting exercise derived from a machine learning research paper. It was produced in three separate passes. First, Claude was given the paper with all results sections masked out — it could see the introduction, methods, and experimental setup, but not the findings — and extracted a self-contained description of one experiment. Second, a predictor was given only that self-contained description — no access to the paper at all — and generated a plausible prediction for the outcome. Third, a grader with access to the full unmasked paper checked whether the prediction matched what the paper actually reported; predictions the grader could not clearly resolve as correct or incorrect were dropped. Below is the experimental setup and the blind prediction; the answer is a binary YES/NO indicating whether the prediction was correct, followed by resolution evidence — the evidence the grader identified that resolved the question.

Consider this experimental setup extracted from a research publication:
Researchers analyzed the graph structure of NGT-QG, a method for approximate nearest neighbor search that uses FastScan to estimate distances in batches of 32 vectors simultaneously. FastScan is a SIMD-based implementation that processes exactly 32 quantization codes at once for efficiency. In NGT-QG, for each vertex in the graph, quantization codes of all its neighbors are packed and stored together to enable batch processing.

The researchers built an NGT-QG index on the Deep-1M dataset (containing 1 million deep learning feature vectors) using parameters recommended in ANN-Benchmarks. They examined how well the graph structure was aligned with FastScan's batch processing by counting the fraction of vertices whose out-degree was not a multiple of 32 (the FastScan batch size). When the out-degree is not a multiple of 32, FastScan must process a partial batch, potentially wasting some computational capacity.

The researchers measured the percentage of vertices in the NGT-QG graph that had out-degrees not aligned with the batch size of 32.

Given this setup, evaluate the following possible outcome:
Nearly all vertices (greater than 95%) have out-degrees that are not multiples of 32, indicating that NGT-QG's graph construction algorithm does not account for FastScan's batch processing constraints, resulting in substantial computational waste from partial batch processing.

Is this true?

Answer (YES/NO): NO